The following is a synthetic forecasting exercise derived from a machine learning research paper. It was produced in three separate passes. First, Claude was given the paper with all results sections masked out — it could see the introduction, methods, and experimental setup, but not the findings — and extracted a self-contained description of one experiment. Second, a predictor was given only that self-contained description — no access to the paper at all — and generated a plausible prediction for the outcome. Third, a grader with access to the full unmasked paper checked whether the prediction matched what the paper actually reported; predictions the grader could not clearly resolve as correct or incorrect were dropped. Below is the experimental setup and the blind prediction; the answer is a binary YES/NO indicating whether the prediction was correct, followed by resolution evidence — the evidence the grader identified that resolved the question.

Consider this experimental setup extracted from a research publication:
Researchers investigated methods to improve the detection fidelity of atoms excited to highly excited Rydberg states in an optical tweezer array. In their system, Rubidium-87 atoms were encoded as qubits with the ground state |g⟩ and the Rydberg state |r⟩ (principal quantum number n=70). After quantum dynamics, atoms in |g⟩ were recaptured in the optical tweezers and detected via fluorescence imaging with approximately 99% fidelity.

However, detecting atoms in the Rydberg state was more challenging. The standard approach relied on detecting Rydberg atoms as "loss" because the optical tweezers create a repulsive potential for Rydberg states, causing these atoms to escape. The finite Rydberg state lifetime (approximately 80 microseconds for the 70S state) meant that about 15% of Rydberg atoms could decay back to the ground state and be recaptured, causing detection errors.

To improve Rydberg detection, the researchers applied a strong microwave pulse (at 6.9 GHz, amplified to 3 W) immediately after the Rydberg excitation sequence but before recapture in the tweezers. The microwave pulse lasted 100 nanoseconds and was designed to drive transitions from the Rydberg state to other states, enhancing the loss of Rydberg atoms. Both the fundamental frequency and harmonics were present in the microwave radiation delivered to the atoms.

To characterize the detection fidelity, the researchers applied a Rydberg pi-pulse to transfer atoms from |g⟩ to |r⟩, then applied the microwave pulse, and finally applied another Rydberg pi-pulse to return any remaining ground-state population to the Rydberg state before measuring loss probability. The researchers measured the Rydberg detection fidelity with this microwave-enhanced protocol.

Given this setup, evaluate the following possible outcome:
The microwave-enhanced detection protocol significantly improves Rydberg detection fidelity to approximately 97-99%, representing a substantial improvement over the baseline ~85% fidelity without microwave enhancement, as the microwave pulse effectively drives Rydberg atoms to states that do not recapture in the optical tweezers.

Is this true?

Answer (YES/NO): YES